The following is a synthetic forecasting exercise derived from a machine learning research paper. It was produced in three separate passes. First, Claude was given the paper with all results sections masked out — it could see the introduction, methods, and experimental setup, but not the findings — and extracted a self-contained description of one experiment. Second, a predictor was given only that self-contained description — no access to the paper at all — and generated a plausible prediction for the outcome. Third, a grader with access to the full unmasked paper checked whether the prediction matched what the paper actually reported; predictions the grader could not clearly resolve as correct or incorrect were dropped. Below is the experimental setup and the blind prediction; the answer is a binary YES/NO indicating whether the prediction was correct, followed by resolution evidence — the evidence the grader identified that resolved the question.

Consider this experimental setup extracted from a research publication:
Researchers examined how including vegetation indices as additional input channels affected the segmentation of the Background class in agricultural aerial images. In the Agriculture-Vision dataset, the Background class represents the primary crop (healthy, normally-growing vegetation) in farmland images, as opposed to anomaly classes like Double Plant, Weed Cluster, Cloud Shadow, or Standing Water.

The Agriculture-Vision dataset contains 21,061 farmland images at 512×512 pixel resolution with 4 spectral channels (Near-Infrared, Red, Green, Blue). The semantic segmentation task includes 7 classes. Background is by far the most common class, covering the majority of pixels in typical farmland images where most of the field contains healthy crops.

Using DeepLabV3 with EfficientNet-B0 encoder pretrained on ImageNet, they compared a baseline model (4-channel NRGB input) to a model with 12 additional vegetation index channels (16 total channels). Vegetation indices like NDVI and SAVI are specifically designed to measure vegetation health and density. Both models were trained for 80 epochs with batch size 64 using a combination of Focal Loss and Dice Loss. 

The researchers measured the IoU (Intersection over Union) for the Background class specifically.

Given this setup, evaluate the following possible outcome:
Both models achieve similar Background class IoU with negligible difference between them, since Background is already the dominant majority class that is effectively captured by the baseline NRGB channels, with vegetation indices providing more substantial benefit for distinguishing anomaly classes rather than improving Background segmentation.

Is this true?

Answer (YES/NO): YES